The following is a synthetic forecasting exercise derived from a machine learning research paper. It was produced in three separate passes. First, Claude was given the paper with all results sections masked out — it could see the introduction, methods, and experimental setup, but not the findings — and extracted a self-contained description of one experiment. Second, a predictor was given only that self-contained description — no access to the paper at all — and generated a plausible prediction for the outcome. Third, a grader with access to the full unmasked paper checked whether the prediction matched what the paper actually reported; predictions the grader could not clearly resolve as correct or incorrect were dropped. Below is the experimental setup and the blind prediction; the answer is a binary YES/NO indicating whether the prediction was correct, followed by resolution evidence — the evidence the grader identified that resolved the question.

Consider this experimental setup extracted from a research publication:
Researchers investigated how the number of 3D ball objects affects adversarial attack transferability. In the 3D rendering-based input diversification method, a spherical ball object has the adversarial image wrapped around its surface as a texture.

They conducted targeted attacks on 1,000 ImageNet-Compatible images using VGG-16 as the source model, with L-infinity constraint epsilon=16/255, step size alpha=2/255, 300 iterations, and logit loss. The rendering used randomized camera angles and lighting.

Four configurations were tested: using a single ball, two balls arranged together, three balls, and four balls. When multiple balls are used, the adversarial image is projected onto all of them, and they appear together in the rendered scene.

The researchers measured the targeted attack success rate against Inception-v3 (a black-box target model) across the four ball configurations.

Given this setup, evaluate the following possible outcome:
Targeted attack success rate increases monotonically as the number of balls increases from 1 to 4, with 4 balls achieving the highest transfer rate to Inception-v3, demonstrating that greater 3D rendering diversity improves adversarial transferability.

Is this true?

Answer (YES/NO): NO